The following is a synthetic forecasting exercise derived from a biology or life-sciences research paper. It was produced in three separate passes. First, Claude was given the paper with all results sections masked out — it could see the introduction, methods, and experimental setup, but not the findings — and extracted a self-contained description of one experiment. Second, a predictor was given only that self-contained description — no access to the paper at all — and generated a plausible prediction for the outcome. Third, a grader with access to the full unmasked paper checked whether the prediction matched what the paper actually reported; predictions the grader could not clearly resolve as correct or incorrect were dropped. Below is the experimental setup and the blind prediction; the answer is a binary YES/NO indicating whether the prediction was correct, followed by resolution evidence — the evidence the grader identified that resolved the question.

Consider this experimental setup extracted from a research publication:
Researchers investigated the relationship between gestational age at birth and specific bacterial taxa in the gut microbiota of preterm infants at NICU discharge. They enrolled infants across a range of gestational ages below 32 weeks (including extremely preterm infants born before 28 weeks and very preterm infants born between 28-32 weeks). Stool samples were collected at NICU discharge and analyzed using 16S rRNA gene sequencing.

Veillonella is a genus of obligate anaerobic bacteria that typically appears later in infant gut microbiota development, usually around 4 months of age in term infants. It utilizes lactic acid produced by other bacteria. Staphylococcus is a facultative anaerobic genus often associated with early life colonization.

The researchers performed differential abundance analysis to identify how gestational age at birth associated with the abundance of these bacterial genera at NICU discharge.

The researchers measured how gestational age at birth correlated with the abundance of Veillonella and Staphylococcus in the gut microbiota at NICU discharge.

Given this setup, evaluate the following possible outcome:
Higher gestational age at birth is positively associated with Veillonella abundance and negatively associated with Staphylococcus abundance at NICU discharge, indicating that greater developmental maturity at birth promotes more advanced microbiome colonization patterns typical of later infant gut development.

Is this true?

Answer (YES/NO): NO